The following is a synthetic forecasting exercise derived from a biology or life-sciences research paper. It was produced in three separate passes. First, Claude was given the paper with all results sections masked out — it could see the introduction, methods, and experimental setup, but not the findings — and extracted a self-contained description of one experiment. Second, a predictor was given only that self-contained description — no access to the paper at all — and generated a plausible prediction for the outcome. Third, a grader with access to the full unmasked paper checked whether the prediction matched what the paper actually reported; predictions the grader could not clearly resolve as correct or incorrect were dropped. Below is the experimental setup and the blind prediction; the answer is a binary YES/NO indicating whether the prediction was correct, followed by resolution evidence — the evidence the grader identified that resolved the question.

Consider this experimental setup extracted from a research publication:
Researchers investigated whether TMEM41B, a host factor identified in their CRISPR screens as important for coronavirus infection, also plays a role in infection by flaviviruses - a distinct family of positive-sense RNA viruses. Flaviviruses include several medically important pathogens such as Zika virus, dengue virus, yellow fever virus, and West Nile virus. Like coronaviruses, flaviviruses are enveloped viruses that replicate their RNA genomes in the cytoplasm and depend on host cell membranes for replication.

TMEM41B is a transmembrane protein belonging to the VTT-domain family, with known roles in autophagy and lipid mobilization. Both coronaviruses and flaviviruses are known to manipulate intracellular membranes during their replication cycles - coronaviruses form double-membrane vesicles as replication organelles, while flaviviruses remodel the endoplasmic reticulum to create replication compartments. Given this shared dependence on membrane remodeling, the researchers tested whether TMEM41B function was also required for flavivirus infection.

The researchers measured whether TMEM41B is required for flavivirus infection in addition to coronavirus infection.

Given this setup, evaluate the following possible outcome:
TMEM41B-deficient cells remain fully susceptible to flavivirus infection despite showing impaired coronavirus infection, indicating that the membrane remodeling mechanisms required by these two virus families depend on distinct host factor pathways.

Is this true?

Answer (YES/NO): NO